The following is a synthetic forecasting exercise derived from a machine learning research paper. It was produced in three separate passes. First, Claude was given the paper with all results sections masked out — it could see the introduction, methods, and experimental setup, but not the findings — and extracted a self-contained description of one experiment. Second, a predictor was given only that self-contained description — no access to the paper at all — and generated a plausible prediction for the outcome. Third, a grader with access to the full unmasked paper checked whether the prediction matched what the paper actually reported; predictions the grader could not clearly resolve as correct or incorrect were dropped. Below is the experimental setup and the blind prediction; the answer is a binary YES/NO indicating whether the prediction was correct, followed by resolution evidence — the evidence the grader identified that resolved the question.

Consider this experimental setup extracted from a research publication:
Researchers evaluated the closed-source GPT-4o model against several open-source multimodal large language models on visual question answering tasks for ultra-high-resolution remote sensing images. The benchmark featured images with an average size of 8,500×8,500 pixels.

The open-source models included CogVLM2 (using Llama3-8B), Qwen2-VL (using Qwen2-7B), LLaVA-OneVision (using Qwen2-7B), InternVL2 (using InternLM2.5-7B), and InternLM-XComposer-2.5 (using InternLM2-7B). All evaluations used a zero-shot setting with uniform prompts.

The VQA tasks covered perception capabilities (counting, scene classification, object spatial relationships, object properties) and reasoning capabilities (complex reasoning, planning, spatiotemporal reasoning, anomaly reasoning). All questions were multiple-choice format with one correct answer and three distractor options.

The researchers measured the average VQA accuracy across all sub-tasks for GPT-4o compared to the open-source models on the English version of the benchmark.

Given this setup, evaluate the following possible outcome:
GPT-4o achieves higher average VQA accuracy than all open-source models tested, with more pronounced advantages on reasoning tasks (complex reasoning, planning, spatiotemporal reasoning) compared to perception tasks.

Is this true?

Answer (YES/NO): NO